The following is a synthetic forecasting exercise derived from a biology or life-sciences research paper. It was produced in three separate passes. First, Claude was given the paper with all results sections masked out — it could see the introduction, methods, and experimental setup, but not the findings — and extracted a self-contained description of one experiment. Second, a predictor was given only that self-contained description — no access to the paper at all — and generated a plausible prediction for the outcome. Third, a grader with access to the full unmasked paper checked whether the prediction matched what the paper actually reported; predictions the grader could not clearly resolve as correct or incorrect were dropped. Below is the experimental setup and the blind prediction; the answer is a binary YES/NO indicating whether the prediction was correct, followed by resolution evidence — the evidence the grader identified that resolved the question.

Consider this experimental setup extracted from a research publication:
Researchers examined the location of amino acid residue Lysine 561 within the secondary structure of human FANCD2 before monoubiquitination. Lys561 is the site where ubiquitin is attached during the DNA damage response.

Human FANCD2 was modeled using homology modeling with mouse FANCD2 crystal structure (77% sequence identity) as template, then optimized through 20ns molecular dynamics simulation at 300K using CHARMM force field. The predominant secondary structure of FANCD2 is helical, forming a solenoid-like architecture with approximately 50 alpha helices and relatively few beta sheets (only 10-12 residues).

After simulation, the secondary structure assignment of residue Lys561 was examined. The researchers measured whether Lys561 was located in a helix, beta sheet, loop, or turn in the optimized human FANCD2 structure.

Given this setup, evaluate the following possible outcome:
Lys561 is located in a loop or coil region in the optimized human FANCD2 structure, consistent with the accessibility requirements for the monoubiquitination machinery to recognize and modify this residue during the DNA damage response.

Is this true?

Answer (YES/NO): NO